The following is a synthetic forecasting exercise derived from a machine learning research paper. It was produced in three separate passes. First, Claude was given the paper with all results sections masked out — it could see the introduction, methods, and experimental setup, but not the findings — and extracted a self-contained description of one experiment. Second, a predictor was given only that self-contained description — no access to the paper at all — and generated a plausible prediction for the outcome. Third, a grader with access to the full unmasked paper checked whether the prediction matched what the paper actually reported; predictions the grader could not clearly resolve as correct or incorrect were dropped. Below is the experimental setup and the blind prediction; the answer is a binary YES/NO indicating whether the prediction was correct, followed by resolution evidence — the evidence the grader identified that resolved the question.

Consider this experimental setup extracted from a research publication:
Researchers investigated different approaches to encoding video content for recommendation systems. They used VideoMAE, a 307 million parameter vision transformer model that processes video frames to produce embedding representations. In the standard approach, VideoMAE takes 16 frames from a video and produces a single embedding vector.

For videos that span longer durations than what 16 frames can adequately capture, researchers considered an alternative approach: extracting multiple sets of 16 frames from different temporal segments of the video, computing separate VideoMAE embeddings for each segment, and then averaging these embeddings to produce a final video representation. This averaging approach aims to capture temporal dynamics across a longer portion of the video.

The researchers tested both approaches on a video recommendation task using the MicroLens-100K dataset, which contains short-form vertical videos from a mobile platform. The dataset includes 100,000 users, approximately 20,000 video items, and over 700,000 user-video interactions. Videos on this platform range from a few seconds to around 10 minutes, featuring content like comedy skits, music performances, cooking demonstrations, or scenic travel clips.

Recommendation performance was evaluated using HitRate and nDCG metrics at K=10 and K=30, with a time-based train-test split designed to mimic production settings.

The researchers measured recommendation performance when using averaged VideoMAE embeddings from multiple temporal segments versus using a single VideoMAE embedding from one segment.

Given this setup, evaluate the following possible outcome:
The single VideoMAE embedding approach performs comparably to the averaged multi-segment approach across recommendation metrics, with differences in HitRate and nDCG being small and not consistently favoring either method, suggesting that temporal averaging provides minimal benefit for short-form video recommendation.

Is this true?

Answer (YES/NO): NO